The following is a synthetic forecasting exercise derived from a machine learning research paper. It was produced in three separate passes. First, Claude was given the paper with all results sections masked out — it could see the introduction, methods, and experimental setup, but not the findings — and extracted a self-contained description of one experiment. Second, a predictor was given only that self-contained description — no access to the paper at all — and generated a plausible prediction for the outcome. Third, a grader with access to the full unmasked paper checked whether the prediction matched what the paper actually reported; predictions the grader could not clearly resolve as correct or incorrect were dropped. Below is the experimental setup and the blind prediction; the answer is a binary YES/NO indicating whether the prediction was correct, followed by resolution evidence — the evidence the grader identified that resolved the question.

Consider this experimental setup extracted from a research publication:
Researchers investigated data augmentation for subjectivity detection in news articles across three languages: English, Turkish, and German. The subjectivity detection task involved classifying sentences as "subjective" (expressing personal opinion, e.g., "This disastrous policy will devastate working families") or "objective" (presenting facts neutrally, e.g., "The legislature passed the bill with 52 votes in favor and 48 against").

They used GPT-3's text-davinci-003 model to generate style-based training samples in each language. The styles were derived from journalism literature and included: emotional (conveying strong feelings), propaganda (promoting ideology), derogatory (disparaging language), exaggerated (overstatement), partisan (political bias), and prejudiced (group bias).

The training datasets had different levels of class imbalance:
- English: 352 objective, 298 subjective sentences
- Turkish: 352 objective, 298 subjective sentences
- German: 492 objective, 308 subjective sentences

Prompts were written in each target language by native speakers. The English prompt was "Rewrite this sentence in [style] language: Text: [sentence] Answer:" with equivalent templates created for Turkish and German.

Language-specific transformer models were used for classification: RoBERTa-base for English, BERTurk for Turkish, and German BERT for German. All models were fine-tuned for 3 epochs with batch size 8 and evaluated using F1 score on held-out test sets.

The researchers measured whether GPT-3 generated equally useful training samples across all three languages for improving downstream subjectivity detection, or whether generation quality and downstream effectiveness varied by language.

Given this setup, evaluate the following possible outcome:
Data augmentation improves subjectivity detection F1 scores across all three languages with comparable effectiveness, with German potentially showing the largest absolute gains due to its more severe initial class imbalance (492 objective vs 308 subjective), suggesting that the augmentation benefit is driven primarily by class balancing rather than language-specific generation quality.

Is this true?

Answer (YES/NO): NO